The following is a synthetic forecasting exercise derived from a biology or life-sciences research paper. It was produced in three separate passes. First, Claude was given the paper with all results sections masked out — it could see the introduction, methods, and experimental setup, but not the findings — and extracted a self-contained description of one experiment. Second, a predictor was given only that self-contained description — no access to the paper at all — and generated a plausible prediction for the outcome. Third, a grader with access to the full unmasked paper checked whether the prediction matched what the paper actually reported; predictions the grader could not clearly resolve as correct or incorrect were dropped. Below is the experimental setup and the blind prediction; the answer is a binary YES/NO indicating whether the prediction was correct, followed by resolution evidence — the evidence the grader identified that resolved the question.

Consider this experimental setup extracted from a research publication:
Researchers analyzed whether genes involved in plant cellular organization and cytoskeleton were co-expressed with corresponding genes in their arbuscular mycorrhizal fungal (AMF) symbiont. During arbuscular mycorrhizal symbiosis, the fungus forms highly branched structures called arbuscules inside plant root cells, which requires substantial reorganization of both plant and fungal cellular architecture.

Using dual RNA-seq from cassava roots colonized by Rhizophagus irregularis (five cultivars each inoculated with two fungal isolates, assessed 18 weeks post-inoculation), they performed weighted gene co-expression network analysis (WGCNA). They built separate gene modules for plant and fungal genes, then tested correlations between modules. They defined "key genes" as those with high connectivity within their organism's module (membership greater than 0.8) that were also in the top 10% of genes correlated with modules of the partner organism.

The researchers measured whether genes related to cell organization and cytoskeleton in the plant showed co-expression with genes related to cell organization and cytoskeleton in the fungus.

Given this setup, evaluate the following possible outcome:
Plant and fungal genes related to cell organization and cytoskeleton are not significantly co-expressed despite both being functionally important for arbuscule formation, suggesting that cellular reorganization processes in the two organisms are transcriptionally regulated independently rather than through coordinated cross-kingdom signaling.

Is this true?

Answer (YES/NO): NO